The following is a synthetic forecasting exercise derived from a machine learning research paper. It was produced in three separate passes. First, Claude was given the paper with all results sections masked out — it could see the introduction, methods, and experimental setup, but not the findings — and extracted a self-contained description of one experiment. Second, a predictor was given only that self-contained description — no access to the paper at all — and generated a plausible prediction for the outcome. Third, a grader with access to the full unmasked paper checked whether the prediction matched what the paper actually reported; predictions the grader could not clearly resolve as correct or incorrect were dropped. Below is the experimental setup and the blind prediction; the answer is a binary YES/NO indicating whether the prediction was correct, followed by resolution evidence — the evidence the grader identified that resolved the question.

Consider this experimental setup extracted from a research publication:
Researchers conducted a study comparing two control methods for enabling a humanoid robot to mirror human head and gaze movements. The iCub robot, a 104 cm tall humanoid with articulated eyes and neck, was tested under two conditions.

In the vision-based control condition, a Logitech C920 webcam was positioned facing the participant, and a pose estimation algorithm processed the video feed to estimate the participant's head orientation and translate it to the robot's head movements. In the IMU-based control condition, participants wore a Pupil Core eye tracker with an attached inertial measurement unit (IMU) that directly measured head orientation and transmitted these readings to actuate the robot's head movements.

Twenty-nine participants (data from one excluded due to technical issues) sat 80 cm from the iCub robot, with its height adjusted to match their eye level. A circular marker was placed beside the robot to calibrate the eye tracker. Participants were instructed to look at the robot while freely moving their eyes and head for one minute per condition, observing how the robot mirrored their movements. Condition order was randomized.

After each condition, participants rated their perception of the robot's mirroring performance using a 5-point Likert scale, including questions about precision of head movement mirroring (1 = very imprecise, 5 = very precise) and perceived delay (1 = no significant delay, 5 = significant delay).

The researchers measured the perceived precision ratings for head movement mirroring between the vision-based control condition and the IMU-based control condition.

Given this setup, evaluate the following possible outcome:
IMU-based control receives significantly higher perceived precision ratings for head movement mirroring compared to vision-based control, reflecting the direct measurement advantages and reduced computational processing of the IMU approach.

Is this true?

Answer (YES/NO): NO